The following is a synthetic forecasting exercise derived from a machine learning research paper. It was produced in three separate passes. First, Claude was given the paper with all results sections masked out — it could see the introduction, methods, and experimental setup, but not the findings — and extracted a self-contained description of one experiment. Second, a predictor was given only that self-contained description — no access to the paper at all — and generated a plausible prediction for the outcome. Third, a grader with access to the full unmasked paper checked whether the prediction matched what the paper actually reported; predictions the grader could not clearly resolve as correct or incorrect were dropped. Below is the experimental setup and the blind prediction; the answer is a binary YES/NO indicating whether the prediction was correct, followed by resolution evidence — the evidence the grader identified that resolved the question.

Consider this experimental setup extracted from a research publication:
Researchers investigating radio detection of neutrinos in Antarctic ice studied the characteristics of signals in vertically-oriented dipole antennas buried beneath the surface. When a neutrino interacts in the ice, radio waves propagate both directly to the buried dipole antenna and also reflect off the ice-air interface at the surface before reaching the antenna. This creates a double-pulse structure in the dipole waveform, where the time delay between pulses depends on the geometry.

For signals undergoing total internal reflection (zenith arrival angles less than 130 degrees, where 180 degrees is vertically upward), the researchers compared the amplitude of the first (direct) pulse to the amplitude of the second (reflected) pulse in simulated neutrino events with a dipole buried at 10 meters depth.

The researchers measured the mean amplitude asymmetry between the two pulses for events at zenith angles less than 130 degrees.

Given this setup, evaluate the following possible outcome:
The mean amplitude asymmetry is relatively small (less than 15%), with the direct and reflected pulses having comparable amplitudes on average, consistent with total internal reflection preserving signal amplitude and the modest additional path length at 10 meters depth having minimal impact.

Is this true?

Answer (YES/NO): NO